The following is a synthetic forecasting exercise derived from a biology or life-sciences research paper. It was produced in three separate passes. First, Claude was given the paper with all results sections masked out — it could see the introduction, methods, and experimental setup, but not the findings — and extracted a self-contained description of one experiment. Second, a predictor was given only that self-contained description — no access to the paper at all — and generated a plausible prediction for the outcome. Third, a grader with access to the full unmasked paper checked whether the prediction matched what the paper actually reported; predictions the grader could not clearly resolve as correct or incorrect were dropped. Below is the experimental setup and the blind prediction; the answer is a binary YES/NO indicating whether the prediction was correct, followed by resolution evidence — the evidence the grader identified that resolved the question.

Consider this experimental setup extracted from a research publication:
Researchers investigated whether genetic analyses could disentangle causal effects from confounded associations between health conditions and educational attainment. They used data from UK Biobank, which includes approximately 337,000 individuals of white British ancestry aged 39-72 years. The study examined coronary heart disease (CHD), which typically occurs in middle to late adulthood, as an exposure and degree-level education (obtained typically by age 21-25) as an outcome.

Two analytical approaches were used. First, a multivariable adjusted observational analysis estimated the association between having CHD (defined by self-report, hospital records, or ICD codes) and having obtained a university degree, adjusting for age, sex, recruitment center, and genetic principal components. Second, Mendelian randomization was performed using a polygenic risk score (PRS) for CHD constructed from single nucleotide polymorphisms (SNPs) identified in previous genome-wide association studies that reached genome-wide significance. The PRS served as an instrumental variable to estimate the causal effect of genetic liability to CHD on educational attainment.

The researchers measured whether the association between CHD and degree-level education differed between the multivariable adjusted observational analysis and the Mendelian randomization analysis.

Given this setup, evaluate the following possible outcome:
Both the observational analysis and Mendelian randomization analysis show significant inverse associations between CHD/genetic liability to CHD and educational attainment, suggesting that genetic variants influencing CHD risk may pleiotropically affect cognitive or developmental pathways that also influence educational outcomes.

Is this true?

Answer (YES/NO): NO